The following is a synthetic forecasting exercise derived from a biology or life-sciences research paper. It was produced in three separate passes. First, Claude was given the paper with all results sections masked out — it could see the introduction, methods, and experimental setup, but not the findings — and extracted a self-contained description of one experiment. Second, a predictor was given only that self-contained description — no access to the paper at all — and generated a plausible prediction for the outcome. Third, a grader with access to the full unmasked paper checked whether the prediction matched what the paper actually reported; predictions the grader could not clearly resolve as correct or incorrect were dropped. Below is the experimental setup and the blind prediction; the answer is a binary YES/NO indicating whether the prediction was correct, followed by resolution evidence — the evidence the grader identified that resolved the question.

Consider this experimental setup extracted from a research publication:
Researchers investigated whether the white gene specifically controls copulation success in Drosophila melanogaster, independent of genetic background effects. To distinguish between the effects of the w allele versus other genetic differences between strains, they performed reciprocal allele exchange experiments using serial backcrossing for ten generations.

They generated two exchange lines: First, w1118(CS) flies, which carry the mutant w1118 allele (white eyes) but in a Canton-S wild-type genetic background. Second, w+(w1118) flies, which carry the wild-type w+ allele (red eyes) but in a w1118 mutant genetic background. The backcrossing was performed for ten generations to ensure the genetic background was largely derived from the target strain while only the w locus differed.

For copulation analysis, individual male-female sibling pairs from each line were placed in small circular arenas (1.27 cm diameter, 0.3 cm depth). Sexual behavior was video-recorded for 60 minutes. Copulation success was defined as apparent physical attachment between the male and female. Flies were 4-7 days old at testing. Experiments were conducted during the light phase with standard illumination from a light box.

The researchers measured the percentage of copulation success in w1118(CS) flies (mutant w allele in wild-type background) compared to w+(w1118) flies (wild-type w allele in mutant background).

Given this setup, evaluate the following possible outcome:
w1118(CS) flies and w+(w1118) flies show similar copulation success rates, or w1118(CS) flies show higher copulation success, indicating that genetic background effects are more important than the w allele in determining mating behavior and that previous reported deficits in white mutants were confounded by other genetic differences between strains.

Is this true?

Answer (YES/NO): NO